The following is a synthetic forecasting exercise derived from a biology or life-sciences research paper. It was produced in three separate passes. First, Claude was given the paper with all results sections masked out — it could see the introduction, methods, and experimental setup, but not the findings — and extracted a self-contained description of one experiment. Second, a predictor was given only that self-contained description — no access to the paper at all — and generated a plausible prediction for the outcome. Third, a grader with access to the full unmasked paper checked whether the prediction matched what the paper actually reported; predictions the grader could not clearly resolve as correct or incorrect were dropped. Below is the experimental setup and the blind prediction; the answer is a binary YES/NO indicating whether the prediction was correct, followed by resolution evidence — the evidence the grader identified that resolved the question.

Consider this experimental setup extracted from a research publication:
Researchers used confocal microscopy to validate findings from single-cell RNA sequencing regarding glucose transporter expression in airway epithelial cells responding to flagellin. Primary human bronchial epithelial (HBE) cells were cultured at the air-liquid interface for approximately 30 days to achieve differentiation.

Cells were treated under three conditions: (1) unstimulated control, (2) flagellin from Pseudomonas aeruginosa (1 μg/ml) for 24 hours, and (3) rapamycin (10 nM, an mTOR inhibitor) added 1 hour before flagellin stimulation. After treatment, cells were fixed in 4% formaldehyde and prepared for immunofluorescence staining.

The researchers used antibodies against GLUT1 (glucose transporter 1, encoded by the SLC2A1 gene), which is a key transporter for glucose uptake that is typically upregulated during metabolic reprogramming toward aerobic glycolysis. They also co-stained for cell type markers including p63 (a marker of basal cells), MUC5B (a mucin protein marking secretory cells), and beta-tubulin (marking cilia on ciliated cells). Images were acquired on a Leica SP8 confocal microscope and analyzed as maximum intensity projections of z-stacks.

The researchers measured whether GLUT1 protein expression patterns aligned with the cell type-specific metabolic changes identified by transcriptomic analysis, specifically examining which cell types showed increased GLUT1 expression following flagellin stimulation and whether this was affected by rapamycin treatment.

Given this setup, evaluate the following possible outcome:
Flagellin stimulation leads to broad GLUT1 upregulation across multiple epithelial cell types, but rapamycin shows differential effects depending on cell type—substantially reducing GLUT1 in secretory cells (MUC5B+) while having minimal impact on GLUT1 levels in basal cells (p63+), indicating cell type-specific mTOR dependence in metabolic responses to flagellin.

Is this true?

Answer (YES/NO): NO